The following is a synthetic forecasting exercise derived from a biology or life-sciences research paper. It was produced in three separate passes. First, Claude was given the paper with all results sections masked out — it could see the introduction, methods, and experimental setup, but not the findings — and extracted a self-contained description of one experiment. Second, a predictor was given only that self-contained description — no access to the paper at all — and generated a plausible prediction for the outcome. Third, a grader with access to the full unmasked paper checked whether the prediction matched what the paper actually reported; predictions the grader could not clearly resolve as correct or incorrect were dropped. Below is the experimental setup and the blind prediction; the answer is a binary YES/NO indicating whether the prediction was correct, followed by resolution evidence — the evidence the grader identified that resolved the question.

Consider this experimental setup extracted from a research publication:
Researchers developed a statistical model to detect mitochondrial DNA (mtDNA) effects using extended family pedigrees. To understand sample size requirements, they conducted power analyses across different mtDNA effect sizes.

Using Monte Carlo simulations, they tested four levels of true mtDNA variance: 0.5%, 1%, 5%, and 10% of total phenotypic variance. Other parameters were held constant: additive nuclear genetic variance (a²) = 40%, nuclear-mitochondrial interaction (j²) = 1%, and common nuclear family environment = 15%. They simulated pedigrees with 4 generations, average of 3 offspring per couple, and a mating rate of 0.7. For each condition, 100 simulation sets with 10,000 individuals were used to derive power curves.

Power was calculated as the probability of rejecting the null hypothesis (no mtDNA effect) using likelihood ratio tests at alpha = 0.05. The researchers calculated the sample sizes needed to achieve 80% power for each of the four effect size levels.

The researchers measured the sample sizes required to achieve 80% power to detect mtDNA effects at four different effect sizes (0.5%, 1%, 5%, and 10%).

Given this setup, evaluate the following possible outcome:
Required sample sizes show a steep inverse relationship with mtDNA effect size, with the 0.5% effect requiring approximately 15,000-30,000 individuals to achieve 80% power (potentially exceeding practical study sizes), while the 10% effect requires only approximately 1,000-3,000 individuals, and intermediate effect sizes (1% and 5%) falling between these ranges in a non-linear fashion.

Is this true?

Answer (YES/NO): NO